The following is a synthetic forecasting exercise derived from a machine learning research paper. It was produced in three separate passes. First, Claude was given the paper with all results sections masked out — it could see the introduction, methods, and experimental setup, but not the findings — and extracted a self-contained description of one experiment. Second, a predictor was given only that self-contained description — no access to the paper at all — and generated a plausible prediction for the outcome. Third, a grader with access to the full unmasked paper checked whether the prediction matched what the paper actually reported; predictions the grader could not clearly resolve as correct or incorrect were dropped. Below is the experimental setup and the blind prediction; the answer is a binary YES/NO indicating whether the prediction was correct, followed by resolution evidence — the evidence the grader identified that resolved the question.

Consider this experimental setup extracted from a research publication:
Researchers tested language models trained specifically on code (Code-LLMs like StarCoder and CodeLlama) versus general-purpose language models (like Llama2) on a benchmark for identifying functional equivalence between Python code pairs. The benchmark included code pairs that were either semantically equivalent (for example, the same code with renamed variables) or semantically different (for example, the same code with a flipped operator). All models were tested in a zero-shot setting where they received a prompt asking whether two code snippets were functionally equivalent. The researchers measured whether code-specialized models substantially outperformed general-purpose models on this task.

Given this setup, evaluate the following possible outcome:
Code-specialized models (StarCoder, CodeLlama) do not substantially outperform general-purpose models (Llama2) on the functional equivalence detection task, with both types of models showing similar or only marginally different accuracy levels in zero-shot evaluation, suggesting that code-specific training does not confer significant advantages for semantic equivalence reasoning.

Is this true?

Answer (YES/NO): NO